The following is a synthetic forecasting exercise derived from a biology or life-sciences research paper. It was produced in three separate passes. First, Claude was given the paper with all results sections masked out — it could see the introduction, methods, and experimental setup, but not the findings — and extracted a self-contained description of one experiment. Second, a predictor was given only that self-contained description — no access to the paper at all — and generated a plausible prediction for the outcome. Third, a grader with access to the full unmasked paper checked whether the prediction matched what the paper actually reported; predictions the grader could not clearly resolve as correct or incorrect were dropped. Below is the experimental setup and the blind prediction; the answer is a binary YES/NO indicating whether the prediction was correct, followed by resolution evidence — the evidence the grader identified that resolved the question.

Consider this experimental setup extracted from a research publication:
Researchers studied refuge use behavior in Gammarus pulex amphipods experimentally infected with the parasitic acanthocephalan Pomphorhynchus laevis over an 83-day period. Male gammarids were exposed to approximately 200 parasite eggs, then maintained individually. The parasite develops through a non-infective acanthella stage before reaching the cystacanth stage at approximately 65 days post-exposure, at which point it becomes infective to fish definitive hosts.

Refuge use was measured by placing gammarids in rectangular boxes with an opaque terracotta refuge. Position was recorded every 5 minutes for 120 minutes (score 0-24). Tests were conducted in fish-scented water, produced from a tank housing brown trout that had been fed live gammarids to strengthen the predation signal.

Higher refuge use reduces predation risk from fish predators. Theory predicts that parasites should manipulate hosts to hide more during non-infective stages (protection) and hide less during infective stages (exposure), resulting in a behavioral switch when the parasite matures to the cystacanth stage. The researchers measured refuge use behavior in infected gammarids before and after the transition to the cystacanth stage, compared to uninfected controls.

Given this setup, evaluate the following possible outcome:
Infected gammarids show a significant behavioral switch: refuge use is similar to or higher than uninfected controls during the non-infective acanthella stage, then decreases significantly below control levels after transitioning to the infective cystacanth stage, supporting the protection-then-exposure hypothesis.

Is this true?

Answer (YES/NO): YES